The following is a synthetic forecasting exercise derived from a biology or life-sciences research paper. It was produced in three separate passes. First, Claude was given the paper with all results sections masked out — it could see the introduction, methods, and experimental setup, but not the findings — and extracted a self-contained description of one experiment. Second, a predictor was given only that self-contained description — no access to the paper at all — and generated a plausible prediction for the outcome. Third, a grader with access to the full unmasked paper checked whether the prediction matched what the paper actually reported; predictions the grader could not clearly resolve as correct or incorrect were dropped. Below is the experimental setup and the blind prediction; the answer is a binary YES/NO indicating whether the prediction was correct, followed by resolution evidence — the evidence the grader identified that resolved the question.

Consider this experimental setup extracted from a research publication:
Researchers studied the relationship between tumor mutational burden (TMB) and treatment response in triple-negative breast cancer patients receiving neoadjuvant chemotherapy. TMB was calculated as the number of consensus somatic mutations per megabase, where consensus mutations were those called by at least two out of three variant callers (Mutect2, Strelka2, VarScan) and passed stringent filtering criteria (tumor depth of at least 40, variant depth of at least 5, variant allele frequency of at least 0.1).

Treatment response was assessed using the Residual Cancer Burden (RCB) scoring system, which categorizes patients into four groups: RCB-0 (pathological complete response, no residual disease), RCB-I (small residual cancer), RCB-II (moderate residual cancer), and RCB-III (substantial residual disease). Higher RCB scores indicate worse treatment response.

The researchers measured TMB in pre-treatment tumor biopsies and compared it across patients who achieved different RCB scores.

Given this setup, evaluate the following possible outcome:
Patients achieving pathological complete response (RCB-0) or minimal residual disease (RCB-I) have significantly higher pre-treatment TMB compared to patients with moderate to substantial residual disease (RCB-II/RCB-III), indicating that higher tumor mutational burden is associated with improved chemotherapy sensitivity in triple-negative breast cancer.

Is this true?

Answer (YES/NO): NO